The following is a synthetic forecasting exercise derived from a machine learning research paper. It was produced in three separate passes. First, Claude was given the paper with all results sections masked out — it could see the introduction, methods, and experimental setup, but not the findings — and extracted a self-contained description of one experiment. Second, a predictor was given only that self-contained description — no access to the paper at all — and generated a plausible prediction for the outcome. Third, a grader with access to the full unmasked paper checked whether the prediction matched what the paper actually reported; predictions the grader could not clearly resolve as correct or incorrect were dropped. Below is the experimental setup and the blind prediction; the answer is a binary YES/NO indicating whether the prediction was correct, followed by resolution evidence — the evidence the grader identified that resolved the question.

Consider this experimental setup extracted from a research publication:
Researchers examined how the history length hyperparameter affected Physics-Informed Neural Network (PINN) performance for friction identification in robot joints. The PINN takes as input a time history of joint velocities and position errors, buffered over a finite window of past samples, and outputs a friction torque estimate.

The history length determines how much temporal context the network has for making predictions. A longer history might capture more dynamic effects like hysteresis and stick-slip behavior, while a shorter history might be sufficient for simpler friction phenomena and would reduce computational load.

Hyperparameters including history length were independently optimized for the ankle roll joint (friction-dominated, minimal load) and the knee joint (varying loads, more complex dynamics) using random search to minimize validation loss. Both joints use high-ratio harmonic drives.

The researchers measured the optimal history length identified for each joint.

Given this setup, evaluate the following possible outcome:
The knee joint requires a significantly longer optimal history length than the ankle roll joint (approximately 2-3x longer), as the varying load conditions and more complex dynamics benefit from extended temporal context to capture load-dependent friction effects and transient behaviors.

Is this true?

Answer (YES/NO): NO